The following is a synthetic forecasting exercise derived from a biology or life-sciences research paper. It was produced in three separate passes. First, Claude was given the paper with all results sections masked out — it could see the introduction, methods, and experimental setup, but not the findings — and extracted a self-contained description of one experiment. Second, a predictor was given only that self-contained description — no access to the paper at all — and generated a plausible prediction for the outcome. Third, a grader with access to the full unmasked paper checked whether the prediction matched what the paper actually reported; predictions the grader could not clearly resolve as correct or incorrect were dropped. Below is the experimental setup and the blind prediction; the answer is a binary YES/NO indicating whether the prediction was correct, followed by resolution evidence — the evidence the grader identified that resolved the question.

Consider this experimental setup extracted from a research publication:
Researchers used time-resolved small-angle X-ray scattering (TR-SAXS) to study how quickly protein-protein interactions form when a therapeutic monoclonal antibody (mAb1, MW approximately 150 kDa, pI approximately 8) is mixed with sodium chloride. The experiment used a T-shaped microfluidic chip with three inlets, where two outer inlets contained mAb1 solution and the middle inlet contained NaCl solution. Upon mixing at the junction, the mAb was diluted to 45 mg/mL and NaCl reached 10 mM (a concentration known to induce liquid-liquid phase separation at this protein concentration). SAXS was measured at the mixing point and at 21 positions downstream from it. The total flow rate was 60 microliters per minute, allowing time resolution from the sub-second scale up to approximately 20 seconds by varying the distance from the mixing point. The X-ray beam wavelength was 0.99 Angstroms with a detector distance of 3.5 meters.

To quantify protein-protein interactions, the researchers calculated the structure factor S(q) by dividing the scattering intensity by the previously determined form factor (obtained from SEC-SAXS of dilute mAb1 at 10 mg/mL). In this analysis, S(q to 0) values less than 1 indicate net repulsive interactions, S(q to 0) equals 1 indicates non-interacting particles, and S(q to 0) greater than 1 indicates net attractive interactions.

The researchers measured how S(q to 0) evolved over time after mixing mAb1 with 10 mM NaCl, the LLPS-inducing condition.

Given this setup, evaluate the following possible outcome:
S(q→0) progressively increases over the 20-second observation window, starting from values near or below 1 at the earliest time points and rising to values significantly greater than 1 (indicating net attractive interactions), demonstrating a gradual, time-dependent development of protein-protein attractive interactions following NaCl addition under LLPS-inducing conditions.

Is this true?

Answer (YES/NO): NO